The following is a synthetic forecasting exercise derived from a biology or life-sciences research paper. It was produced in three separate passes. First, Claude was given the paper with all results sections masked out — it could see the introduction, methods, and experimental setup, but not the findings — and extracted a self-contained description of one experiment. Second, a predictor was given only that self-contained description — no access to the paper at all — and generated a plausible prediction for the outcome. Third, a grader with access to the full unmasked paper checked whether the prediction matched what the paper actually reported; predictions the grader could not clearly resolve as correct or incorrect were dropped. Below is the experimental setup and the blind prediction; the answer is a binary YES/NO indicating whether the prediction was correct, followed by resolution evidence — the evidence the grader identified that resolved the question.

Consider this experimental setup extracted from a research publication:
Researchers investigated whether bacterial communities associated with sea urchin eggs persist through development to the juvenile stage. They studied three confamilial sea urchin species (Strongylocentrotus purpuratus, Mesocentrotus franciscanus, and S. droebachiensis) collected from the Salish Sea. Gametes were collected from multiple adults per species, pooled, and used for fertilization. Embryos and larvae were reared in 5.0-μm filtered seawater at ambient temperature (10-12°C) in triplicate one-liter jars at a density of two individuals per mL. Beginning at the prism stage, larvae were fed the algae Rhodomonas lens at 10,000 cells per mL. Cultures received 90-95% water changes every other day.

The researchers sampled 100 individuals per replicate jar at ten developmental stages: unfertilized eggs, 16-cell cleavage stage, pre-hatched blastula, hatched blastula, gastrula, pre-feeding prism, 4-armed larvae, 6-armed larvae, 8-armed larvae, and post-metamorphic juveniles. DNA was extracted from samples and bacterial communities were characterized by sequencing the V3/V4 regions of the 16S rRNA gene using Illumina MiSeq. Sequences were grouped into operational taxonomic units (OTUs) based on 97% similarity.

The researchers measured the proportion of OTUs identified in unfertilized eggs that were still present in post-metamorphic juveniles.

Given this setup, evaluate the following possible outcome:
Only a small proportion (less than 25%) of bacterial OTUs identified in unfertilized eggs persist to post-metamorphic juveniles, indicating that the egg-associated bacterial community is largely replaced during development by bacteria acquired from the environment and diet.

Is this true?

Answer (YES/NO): NO